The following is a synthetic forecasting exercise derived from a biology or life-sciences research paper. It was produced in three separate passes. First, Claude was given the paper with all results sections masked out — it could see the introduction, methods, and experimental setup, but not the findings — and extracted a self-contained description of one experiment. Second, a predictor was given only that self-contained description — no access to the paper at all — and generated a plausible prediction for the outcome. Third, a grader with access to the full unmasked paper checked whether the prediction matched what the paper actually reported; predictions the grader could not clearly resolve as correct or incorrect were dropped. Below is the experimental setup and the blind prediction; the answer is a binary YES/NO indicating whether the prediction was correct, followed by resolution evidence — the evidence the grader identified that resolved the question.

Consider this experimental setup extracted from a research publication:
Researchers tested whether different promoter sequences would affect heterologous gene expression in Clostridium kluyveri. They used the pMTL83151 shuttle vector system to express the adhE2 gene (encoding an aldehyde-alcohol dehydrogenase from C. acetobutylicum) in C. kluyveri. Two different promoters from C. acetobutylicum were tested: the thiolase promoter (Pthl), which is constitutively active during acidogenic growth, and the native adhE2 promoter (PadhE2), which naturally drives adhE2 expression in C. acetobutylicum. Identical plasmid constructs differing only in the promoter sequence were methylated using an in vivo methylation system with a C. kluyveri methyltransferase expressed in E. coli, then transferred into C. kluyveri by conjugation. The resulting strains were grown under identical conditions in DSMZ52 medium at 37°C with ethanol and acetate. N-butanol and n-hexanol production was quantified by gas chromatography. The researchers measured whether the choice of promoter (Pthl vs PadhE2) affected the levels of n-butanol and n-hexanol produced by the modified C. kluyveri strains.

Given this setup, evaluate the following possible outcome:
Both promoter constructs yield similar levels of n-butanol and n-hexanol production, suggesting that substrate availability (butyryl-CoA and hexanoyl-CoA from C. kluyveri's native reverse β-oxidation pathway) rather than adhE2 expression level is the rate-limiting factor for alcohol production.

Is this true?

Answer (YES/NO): NO